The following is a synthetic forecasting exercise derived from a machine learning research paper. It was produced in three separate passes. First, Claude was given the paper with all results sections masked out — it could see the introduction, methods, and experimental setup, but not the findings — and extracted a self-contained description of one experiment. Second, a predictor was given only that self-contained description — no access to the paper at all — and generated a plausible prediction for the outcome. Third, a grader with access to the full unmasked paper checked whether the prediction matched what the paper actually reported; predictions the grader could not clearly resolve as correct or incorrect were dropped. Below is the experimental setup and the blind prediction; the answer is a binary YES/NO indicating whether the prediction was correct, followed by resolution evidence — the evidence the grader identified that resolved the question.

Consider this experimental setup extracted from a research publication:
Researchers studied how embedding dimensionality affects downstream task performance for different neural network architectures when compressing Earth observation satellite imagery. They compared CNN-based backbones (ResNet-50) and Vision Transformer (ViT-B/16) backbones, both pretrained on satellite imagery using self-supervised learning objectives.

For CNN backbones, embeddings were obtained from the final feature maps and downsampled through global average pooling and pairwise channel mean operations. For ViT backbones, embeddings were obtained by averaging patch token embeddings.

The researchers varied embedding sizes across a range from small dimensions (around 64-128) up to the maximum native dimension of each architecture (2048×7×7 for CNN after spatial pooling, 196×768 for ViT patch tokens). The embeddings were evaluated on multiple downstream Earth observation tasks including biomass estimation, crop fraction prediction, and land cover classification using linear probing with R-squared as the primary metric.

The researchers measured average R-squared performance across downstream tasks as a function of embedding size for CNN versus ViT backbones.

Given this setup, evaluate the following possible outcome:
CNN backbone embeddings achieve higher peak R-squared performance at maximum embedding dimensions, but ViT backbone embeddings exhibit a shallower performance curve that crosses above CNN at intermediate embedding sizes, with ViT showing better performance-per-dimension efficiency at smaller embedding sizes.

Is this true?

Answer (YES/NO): NO